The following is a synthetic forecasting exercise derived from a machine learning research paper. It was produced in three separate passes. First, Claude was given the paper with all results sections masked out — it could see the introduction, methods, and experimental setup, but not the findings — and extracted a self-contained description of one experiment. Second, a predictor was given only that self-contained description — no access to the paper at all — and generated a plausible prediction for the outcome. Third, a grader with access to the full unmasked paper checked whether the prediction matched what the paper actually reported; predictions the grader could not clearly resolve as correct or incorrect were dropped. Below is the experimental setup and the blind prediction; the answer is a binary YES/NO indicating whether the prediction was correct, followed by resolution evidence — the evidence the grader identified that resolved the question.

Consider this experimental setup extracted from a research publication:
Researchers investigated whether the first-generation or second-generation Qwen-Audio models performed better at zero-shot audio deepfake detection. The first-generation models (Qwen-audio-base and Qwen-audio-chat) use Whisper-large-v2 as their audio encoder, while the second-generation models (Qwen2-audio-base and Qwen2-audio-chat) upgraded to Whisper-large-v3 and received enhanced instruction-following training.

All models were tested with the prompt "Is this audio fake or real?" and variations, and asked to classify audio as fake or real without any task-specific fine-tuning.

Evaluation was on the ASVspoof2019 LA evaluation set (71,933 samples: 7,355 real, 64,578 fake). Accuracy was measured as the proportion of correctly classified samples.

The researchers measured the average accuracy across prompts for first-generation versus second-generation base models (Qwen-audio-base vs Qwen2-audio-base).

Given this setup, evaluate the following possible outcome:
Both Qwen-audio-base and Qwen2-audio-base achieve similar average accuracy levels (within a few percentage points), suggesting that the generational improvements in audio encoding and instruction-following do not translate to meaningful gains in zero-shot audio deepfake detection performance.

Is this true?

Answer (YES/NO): YES